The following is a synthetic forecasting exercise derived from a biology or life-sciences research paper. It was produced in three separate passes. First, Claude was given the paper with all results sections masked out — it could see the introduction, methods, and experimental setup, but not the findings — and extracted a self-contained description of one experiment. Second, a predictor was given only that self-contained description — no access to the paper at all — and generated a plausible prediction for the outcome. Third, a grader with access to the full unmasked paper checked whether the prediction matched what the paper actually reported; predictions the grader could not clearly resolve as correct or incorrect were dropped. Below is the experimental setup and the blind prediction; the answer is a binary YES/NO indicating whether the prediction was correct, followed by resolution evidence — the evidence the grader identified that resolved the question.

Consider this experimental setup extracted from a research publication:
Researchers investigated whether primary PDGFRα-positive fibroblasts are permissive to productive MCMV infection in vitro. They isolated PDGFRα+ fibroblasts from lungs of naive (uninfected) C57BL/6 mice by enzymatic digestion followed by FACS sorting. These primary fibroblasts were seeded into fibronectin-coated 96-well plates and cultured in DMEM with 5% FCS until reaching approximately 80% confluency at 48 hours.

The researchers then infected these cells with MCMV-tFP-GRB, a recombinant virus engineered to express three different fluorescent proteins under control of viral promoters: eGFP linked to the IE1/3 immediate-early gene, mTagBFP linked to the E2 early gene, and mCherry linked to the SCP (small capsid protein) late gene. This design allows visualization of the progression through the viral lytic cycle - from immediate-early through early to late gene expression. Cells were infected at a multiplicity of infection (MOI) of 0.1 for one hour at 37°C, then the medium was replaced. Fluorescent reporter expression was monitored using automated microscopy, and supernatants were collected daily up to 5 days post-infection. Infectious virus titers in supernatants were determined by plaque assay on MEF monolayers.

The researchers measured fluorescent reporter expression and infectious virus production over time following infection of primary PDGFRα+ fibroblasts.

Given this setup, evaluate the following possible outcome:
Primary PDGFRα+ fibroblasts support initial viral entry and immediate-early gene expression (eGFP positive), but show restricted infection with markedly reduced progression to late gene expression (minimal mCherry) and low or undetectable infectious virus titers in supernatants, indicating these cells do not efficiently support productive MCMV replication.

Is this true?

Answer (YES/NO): NO